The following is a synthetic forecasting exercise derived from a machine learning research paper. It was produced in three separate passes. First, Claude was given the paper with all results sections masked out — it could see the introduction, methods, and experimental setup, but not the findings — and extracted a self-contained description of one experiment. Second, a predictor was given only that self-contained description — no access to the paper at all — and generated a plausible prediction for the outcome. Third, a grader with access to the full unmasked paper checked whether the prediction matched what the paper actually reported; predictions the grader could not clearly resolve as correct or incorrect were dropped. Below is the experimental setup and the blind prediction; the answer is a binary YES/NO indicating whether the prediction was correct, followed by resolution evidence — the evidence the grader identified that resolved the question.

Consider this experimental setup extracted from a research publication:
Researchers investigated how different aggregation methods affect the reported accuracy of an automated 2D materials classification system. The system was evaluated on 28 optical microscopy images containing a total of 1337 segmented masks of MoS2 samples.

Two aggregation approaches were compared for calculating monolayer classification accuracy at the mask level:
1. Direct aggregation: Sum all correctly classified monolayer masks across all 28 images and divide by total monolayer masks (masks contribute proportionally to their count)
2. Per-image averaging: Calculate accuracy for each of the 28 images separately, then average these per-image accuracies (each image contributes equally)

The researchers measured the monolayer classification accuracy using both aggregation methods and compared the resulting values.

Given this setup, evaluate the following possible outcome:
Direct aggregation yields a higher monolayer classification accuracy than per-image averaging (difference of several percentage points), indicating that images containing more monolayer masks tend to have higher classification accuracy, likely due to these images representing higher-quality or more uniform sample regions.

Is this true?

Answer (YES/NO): NO